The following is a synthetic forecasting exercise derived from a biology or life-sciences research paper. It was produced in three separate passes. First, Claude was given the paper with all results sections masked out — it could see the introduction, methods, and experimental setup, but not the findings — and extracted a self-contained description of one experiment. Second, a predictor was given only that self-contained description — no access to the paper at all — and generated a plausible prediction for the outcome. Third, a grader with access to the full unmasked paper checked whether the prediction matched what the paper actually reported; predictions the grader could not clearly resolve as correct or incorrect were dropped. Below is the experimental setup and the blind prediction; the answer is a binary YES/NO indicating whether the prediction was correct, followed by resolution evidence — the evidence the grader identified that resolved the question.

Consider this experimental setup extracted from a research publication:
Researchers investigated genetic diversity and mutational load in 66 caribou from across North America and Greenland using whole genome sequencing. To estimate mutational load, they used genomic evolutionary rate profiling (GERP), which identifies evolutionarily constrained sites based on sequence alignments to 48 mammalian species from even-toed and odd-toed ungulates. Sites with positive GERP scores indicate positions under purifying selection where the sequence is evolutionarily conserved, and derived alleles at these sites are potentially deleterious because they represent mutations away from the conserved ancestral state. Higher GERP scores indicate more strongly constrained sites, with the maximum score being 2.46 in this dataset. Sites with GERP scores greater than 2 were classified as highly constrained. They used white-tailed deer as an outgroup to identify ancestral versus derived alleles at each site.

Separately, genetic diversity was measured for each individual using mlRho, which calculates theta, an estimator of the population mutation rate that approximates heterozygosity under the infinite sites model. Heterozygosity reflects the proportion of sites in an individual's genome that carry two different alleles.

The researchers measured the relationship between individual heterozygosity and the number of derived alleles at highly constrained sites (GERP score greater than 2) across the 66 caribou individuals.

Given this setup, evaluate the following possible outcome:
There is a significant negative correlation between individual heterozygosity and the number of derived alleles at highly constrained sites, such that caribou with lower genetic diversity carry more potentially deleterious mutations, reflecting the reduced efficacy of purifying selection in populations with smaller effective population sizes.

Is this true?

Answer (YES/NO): NO